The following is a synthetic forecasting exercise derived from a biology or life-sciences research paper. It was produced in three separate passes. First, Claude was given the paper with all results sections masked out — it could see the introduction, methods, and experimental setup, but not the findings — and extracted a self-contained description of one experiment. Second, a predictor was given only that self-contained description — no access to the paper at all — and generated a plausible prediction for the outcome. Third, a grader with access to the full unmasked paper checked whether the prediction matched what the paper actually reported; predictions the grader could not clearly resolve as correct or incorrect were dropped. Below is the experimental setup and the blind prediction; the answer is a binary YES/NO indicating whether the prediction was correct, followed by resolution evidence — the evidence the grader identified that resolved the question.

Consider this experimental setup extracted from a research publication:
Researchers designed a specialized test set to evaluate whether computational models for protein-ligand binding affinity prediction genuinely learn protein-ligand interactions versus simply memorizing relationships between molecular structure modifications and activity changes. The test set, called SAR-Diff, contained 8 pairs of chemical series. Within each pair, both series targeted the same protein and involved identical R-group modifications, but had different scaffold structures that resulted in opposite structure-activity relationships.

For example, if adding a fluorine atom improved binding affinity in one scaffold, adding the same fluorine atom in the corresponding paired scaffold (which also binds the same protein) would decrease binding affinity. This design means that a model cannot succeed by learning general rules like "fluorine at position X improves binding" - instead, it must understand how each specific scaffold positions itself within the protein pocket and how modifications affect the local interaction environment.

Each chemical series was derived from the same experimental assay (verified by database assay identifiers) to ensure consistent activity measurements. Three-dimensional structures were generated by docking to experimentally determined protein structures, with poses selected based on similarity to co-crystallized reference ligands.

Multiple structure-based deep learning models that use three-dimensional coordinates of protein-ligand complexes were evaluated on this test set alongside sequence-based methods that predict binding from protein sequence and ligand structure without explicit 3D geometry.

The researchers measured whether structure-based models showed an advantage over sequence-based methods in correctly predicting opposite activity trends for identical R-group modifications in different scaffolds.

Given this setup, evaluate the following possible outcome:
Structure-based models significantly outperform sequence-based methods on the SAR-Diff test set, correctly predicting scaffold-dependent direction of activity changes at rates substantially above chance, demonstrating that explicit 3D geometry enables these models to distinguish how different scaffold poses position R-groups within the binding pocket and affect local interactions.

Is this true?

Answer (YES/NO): YES